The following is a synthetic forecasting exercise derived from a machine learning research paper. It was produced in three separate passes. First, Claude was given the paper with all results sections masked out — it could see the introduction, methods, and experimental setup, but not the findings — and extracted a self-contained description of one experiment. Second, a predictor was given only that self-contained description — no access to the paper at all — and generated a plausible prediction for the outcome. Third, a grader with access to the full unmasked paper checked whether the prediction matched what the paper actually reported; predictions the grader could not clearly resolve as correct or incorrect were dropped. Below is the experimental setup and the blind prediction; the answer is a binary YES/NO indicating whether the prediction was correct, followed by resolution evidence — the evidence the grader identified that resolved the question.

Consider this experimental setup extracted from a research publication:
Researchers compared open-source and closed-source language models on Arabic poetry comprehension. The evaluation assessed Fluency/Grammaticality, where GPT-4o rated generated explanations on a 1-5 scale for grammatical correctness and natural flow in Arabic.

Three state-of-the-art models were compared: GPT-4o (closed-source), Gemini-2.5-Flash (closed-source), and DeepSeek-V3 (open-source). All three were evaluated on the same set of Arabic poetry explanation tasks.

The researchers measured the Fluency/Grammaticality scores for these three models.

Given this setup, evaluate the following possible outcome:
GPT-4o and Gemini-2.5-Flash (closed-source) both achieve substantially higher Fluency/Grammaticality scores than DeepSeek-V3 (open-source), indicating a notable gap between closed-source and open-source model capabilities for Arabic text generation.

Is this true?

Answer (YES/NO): NO